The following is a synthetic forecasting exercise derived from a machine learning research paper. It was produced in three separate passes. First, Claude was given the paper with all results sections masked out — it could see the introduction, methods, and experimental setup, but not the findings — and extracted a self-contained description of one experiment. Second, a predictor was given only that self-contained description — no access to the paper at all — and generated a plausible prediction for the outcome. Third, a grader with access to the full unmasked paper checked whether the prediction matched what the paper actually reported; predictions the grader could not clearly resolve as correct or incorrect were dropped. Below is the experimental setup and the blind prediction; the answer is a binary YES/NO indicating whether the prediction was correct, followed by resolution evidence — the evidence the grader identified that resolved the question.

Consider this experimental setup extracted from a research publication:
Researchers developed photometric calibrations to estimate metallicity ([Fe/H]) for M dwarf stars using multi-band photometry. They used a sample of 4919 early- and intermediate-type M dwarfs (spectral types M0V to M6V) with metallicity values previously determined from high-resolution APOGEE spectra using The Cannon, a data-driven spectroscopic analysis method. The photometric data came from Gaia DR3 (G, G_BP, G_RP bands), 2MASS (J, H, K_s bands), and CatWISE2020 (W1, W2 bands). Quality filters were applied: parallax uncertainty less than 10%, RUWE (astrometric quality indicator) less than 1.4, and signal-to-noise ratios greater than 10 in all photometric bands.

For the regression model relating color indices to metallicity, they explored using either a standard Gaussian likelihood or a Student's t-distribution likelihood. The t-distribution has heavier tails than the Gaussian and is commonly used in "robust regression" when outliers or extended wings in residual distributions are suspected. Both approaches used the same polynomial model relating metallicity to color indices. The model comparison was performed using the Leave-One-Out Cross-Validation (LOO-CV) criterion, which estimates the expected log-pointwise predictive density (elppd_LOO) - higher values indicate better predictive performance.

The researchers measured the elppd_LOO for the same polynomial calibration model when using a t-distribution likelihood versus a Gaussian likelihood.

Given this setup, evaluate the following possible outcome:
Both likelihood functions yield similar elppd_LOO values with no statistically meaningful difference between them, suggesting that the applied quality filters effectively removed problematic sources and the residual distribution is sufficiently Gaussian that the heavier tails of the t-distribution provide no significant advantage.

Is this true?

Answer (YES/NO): NO